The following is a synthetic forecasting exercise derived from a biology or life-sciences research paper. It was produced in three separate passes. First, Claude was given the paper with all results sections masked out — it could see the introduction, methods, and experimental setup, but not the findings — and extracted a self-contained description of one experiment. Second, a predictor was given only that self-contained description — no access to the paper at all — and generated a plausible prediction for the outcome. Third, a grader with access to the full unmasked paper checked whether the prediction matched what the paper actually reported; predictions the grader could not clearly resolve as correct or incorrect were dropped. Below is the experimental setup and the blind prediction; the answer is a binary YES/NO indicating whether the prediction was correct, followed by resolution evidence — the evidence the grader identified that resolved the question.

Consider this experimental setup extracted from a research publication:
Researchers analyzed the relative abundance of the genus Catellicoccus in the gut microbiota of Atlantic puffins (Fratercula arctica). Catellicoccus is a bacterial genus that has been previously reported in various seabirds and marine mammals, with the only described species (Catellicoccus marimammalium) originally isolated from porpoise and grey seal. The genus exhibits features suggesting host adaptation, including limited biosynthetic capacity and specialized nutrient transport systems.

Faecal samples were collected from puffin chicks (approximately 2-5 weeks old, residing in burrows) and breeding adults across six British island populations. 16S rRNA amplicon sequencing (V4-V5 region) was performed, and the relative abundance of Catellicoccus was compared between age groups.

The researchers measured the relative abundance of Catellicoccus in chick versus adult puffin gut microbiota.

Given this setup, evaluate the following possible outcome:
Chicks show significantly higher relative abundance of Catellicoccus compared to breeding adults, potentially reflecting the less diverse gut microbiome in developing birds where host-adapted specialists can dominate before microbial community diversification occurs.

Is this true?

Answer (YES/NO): NO